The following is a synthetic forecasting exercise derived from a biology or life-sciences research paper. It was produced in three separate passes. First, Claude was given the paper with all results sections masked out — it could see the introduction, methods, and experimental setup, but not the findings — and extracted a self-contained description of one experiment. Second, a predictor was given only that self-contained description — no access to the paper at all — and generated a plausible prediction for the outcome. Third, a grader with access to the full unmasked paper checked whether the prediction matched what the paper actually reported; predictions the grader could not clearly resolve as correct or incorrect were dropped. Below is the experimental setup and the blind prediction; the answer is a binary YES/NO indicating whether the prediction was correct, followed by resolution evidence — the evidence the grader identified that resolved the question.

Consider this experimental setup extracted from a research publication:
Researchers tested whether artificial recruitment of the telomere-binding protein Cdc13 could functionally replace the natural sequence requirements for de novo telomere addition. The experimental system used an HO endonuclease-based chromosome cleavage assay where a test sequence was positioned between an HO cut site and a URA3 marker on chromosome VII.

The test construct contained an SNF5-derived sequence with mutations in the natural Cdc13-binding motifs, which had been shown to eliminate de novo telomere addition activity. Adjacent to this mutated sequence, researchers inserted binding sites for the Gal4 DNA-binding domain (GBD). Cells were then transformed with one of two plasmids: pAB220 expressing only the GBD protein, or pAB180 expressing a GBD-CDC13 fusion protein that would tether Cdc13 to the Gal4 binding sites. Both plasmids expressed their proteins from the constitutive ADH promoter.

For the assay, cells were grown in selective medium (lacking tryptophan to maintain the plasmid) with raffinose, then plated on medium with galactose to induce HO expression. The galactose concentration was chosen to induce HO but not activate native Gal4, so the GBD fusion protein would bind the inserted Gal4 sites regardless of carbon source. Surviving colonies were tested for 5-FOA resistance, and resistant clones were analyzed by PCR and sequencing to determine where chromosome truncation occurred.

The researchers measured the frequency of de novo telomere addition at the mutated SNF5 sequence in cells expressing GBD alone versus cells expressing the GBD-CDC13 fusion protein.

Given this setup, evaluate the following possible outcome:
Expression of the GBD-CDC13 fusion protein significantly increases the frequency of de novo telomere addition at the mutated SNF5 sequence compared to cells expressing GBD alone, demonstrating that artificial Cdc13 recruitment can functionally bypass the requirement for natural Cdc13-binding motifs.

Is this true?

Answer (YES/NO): YES